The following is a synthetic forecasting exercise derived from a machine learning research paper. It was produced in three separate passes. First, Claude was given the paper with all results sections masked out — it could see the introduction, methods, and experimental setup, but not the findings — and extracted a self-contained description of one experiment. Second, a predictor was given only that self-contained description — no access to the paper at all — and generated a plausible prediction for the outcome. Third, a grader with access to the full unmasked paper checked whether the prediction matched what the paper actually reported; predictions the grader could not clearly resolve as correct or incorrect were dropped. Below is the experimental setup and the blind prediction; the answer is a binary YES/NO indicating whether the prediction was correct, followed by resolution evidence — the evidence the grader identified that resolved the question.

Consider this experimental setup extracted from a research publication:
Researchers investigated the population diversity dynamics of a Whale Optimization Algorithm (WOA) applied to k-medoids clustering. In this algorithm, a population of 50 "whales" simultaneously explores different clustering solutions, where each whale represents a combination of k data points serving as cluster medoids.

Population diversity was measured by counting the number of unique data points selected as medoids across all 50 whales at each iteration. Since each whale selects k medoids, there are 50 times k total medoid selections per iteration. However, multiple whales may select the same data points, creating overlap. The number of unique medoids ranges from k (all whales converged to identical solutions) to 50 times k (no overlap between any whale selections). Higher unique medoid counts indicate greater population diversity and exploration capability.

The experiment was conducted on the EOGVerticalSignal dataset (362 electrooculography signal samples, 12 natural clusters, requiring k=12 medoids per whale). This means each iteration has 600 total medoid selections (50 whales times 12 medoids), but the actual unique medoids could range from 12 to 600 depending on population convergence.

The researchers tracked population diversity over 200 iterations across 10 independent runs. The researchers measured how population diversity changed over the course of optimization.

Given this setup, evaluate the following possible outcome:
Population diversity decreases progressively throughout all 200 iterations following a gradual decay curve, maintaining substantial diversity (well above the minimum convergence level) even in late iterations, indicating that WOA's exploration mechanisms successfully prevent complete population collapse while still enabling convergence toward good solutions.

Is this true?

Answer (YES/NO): NO